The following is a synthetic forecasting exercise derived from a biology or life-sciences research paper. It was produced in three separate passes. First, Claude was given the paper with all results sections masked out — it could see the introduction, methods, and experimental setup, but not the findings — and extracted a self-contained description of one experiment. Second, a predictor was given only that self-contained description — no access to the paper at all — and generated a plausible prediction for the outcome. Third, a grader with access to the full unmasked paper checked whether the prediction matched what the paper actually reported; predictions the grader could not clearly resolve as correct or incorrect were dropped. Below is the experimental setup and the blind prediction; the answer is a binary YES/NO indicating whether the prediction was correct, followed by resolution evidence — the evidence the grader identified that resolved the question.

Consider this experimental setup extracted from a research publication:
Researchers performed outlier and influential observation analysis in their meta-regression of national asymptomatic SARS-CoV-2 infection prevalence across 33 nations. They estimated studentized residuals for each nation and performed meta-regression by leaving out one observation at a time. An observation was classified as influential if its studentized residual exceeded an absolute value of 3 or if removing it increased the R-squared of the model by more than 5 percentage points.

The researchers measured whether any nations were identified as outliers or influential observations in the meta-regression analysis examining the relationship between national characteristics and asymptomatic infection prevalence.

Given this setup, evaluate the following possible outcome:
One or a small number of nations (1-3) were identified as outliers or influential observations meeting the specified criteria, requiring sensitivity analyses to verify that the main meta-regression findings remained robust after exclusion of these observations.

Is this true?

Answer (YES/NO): YES